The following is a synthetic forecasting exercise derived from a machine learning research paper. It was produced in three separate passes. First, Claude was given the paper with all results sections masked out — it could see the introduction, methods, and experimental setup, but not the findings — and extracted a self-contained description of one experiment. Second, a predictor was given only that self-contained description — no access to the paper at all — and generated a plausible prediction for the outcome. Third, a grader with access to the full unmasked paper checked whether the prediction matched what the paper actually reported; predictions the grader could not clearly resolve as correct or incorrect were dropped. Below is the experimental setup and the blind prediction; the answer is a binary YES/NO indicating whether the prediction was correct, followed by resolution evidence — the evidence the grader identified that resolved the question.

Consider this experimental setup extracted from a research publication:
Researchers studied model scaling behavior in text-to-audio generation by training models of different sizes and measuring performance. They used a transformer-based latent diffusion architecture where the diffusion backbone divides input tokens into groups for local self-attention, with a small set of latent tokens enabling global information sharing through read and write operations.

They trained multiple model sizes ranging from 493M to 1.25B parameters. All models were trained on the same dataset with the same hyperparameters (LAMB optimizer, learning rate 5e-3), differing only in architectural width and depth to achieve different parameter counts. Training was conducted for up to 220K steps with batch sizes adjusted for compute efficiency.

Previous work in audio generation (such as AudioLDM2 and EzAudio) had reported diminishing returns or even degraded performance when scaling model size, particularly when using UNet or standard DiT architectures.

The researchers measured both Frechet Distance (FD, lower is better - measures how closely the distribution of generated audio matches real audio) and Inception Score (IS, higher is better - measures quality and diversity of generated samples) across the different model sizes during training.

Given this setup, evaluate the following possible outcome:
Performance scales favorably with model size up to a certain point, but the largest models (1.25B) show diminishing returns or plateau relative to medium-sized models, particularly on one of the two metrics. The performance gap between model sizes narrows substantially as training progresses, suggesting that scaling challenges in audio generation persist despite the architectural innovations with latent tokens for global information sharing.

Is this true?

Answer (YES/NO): NO